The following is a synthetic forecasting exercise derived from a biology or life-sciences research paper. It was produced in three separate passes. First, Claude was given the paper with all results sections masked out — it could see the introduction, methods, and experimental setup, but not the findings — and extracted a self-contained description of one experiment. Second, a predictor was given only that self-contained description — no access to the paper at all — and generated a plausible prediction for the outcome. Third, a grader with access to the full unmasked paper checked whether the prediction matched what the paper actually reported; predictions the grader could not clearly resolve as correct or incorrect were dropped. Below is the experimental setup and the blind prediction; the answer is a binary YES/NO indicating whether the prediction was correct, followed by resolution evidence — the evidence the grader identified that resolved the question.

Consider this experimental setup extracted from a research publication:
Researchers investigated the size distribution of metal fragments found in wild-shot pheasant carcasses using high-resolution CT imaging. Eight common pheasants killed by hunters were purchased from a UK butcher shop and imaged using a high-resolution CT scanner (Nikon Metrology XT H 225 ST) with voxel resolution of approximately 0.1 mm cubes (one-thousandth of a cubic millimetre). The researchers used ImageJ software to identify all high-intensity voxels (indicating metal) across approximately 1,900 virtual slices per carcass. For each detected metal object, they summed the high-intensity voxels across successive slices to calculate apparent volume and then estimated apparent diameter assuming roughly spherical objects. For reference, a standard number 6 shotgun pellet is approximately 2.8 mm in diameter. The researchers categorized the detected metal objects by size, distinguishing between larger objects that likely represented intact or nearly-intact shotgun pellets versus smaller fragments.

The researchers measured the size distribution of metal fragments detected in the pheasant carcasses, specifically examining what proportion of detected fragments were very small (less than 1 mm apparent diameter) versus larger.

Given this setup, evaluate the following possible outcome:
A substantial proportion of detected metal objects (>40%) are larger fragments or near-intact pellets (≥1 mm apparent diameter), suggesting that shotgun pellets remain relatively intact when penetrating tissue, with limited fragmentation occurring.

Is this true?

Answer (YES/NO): NO